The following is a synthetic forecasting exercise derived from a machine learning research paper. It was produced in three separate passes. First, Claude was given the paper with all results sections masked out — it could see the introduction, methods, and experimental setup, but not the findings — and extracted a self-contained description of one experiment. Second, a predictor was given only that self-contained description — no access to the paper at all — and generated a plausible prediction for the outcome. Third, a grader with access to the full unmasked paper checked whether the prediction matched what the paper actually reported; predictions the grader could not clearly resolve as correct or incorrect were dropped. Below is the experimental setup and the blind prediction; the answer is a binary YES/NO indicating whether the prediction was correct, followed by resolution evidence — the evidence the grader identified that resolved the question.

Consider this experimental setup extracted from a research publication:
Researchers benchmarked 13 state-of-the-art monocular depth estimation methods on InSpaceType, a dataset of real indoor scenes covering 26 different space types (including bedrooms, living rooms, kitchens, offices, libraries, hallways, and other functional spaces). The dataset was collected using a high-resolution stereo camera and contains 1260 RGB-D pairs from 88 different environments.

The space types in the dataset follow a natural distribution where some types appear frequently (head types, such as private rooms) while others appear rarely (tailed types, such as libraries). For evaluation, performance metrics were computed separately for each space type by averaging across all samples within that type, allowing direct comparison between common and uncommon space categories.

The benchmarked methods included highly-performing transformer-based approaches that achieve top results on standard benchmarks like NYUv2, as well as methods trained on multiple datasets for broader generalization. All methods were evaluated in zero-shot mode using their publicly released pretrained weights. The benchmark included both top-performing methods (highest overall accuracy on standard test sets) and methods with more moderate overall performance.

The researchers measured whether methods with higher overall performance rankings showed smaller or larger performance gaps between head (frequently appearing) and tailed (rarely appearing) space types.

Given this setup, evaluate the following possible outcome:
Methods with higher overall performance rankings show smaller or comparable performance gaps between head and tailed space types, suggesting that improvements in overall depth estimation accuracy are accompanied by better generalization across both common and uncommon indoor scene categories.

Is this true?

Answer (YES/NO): NO